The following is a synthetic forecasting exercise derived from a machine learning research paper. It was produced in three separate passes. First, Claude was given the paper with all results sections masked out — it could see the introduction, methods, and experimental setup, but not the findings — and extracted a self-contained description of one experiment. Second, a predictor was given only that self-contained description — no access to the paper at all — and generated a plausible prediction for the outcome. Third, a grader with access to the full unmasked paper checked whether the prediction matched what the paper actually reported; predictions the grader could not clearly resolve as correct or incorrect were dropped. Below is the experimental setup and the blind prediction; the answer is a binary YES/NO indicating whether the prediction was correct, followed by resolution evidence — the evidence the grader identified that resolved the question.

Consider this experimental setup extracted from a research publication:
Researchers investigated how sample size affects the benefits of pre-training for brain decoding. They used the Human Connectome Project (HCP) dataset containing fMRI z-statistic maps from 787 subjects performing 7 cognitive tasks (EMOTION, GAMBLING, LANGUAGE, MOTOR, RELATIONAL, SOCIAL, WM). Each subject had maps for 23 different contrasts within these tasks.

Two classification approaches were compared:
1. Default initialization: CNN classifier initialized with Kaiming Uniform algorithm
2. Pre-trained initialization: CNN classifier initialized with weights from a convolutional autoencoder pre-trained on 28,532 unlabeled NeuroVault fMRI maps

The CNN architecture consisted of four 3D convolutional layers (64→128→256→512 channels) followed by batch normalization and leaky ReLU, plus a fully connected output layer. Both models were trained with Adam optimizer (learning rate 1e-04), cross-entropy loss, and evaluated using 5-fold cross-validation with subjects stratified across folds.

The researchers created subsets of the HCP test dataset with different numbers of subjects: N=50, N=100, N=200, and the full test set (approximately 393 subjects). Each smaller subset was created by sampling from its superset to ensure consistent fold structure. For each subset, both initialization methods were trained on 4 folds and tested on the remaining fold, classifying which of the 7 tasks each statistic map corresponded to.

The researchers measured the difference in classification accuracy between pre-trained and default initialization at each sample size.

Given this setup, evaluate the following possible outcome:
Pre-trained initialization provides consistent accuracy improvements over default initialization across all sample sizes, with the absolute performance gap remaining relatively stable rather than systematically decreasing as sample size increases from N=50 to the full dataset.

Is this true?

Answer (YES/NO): NO